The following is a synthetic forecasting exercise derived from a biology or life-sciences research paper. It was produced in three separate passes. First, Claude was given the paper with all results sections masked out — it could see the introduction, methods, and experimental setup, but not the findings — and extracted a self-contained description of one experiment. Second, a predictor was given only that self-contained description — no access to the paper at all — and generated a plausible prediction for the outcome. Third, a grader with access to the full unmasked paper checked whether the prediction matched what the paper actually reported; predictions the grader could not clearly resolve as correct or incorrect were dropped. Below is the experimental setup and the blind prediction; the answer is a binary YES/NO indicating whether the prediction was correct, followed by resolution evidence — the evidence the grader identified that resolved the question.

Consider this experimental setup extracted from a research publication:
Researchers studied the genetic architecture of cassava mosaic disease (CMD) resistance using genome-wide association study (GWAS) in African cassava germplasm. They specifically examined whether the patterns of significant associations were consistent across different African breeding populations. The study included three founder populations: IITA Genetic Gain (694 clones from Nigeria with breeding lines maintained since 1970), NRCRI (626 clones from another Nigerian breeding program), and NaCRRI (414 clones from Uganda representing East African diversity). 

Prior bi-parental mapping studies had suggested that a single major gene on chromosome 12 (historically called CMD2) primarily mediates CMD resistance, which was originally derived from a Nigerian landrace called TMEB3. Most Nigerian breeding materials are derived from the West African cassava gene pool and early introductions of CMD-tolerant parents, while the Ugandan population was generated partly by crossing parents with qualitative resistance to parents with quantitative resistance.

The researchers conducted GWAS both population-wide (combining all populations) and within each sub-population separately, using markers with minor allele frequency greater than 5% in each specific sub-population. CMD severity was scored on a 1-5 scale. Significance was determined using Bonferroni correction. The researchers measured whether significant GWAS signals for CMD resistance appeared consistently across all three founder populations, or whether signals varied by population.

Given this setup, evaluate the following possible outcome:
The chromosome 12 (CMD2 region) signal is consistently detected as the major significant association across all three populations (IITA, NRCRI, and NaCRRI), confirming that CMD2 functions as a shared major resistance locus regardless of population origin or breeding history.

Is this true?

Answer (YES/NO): NO